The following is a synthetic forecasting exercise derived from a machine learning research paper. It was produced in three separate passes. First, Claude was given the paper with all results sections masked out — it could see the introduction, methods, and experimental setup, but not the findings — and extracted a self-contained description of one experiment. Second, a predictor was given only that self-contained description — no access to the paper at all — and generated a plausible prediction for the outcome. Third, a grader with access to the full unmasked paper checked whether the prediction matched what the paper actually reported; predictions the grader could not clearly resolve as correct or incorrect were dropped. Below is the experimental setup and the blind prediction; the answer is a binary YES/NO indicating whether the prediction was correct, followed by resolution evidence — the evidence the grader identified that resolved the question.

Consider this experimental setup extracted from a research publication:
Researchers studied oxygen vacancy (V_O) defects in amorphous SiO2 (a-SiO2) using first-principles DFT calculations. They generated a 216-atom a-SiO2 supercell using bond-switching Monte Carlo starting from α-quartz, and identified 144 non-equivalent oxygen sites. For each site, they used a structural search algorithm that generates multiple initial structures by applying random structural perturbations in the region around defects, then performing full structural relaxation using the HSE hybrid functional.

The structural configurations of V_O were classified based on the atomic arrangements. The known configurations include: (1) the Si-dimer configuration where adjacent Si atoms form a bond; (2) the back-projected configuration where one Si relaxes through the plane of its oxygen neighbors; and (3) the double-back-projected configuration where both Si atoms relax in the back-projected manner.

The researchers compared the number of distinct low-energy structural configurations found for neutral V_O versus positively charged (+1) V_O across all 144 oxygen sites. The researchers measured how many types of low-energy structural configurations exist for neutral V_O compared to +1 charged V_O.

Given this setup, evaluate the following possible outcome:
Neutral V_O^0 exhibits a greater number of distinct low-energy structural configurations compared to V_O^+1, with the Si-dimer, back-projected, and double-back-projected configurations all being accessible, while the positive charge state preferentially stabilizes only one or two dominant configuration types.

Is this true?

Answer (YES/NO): NO